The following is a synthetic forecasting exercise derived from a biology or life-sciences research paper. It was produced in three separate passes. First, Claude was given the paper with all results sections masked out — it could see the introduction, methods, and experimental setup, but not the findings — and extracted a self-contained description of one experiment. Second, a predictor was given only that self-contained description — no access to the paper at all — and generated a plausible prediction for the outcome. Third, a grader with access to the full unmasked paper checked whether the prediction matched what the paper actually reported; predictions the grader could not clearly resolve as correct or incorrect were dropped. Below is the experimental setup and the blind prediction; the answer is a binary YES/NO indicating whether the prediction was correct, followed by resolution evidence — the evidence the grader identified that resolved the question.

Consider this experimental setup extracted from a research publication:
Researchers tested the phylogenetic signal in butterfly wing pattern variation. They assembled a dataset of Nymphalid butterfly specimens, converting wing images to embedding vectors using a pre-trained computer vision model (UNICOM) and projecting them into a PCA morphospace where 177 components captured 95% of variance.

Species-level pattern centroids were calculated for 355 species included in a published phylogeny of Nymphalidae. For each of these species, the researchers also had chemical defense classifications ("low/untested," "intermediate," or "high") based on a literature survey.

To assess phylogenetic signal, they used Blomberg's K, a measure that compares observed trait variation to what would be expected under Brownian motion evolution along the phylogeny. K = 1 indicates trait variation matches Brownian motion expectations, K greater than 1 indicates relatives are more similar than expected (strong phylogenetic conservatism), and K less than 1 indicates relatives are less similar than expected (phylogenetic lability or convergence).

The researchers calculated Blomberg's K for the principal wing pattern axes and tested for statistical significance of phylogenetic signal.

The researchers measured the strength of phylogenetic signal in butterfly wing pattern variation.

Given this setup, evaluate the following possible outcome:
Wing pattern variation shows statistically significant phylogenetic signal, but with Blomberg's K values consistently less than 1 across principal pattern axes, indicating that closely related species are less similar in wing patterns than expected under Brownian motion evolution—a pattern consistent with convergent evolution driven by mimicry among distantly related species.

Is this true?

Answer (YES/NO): NO